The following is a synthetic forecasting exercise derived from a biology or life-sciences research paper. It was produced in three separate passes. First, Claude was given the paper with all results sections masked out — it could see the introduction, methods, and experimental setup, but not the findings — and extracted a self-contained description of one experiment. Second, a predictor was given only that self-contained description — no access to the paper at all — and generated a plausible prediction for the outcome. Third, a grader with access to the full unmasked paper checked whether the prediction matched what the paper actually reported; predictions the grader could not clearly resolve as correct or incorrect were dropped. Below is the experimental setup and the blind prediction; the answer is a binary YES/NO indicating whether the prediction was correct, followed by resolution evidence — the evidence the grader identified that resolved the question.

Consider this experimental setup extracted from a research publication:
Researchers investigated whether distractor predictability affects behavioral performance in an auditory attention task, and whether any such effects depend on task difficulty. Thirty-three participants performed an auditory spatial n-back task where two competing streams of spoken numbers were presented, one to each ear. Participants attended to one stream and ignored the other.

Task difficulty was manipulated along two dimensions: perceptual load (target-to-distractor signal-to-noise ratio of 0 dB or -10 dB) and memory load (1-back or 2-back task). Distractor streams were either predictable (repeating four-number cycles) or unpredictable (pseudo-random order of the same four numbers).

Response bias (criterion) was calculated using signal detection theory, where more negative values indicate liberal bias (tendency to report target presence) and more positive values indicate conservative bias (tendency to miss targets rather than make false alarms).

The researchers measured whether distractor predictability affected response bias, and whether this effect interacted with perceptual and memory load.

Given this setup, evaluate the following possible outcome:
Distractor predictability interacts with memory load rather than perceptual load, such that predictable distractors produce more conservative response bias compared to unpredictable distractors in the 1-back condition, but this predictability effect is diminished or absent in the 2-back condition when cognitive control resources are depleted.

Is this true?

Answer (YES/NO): NO